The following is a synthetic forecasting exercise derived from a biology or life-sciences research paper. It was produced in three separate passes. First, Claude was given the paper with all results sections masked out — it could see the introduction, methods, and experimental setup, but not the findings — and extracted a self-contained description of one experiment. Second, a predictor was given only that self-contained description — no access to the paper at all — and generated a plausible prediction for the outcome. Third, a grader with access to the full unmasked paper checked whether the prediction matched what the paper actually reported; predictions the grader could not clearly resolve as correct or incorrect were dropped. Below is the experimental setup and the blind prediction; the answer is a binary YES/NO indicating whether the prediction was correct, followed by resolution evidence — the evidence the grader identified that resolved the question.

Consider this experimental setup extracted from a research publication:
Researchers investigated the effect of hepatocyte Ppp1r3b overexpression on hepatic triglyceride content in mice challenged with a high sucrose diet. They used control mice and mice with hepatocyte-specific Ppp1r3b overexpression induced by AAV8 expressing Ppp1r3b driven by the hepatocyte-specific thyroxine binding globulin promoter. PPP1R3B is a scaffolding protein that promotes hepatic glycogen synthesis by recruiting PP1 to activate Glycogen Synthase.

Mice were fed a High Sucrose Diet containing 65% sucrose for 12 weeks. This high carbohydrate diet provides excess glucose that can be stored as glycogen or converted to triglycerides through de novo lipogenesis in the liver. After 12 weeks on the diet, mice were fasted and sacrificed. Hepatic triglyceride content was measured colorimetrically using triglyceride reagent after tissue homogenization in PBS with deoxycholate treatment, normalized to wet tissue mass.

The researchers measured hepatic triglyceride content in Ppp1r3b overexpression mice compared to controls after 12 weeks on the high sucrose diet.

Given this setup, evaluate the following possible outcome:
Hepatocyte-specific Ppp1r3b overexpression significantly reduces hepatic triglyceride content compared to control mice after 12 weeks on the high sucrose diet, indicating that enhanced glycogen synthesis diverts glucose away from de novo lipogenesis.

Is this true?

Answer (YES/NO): YES